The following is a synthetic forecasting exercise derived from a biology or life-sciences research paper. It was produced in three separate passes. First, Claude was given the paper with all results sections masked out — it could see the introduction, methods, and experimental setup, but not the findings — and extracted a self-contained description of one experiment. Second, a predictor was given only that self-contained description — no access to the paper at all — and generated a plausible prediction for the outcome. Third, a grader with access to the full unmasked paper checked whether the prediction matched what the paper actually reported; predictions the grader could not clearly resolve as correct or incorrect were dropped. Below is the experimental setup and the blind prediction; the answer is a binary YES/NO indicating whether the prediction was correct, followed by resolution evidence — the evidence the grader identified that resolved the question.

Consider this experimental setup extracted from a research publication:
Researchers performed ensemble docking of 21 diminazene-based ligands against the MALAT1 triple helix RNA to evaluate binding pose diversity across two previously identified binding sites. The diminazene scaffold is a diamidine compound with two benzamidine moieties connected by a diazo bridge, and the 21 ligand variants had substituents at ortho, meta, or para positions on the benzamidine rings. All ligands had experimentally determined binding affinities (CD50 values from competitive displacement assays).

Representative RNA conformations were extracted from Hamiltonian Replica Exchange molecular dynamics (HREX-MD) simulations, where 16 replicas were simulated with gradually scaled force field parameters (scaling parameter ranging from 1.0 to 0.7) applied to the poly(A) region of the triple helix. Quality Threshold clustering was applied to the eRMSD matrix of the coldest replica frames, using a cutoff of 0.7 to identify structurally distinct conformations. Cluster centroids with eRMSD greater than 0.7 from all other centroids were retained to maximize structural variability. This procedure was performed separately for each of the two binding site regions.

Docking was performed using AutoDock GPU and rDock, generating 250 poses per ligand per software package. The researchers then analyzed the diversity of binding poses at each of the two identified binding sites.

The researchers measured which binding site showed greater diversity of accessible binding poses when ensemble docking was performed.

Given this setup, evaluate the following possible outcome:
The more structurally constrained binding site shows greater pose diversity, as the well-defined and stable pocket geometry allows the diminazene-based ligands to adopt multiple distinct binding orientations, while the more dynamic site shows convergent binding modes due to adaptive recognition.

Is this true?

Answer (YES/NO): NO